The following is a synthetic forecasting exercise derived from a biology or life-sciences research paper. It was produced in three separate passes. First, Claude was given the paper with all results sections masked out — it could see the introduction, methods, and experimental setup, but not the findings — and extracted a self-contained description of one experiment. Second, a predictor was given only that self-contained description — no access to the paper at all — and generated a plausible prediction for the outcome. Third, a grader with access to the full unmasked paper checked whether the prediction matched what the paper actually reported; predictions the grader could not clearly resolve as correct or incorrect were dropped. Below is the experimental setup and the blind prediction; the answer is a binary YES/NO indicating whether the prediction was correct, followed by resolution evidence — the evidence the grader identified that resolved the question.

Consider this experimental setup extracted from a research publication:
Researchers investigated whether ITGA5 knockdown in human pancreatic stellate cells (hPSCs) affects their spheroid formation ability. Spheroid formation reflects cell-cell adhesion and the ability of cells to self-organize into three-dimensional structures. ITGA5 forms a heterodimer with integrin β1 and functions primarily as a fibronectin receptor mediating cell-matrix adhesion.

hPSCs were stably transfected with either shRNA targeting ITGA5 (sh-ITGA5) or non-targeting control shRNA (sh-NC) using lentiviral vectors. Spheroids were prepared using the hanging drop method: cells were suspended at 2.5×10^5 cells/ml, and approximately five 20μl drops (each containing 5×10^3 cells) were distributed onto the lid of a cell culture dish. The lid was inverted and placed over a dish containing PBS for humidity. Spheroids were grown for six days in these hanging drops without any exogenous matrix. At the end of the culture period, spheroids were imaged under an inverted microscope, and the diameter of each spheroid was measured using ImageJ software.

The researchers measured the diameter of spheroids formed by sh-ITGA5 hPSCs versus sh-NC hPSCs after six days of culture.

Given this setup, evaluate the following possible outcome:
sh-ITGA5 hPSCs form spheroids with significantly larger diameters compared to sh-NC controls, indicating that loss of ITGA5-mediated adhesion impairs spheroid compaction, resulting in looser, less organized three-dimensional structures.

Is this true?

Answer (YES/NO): YES